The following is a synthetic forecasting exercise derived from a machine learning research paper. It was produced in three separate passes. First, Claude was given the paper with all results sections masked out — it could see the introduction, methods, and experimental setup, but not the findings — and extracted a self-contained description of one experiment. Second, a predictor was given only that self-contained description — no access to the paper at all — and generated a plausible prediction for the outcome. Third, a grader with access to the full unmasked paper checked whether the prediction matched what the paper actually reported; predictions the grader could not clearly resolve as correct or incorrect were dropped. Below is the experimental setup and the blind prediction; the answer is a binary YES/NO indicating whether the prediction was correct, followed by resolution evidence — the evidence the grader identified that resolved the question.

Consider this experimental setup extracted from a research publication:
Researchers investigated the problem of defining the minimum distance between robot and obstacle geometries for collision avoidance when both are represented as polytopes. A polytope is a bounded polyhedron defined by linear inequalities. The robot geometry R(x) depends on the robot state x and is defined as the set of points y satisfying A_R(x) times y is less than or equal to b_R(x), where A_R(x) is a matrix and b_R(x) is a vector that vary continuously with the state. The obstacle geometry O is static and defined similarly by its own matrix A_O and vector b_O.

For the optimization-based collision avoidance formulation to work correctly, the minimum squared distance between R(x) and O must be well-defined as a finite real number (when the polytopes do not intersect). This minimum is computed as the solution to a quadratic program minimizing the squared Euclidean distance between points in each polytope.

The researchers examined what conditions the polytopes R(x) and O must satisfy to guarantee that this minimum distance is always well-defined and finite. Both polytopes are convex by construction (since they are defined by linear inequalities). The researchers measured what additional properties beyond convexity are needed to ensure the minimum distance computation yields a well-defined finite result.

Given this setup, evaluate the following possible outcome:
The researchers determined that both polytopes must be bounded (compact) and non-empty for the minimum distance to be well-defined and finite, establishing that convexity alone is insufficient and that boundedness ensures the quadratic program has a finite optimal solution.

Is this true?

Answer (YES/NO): YES